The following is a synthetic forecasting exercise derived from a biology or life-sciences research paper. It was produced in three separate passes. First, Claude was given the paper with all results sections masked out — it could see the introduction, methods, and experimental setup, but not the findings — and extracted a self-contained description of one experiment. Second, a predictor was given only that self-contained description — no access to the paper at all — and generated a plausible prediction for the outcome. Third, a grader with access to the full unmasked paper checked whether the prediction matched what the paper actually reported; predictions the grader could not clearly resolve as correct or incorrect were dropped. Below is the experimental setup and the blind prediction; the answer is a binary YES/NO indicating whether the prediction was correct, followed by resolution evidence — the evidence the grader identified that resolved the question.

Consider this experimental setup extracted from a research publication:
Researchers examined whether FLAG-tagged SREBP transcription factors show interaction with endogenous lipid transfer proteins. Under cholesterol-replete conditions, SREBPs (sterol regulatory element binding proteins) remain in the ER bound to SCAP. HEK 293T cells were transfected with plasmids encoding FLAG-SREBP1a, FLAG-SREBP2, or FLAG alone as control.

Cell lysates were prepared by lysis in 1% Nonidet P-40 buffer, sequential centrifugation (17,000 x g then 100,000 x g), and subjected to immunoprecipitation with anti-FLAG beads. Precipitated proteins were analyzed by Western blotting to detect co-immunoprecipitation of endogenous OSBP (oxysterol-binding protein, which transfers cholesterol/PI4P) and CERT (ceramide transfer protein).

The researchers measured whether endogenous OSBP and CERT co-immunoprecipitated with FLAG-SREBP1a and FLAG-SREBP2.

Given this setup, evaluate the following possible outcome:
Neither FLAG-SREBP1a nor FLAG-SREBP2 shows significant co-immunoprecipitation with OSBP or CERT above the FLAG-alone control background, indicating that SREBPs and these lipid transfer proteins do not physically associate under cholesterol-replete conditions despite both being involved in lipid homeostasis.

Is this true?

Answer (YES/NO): NO